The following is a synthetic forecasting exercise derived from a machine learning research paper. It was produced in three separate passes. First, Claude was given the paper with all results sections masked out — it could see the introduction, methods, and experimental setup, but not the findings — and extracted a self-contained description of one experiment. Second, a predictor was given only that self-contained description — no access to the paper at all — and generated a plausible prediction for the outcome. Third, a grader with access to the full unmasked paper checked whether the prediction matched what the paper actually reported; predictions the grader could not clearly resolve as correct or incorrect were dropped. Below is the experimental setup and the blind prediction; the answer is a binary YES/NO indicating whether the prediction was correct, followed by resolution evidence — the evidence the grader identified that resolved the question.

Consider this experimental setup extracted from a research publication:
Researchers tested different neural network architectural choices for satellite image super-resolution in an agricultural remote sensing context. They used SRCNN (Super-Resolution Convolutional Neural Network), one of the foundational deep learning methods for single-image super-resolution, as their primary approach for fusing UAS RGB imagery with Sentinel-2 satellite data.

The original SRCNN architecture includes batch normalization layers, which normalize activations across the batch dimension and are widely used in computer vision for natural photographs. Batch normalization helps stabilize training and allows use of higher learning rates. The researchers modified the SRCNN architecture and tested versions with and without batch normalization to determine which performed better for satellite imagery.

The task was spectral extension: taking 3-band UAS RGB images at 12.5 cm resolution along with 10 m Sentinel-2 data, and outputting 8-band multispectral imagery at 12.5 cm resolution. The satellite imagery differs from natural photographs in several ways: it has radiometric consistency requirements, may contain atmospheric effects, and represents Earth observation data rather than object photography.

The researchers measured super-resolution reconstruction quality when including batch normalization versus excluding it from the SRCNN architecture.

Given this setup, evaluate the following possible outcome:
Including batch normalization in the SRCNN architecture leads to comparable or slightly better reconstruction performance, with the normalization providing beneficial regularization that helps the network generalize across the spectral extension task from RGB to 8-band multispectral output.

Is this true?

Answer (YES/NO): NO